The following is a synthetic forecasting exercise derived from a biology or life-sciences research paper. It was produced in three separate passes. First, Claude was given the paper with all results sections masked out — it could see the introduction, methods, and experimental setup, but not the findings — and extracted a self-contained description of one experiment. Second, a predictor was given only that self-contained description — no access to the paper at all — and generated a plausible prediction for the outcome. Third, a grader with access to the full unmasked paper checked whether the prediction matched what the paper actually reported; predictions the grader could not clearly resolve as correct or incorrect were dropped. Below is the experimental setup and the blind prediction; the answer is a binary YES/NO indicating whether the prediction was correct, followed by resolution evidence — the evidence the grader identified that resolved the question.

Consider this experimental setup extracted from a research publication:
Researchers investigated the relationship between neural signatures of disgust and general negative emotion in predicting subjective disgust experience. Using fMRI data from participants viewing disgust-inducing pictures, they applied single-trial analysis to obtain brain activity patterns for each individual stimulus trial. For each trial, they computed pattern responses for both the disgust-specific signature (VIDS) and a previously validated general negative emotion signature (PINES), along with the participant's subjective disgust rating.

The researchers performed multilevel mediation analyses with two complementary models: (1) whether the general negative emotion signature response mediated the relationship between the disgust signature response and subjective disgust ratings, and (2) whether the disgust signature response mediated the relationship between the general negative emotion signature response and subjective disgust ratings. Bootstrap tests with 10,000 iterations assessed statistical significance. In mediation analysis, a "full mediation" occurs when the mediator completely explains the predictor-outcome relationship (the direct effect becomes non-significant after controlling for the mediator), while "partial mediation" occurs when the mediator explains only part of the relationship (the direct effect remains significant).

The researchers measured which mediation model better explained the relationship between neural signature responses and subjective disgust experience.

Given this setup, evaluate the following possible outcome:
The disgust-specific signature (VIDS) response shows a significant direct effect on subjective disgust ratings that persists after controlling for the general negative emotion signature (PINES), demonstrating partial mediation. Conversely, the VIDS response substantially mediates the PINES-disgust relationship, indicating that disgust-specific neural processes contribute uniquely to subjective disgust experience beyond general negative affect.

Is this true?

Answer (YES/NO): NO